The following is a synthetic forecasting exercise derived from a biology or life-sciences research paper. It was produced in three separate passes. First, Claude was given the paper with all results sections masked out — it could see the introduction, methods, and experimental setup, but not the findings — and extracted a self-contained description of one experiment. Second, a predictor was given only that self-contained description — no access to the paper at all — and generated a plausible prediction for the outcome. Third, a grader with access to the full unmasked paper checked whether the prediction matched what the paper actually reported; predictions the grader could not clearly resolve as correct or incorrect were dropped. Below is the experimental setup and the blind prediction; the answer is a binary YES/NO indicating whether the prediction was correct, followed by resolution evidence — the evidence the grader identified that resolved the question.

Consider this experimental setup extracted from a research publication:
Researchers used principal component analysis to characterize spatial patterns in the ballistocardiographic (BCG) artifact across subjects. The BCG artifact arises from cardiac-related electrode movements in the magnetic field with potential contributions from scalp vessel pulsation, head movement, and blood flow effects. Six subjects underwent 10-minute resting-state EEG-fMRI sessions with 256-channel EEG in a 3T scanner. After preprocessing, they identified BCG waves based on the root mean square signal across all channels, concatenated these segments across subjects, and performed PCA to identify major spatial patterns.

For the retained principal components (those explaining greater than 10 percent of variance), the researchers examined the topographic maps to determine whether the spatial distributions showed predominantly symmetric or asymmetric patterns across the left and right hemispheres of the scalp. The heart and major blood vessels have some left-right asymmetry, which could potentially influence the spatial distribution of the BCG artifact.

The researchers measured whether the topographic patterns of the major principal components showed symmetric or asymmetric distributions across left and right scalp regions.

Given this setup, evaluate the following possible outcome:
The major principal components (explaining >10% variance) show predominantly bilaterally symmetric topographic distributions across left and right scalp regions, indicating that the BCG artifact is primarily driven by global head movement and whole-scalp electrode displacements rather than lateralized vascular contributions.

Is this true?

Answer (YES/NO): NO